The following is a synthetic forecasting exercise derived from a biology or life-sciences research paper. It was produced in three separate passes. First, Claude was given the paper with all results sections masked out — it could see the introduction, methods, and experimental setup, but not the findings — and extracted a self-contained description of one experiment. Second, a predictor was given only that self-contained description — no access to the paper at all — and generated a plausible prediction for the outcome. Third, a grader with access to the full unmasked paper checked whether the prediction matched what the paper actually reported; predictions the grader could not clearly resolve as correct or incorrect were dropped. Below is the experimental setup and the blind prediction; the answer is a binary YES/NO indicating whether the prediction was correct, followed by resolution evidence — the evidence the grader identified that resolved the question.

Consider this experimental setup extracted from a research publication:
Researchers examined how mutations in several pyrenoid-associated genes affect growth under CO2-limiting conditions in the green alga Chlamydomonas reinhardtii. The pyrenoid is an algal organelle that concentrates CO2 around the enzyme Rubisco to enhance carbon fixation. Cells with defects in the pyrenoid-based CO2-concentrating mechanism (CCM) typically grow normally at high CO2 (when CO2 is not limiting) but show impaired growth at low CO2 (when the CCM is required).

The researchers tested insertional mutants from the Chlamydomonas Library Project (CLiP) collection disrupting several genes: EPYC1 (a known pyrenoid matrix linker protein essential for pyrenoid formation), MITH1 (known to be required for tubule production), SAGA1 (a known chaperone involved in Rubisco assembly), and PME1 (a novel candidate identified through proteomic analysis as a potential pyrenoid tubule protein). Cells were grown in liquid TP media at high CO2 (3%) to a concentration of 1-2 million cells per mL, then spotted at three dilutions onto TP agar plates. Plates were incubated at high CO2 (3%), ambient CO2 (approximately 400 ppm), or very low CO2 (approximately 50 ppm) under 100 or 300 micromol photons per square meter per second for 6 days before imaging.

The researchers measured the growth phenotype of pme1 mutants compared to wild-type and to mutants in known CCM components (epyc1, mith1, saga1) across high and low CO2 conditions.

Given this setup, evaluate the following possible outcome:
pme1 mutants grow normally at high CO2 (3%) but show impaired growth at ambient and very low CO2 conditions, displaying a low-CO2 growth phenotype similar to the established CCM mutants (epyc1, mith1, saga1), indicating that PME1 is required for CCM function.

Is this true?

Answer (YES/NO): NO